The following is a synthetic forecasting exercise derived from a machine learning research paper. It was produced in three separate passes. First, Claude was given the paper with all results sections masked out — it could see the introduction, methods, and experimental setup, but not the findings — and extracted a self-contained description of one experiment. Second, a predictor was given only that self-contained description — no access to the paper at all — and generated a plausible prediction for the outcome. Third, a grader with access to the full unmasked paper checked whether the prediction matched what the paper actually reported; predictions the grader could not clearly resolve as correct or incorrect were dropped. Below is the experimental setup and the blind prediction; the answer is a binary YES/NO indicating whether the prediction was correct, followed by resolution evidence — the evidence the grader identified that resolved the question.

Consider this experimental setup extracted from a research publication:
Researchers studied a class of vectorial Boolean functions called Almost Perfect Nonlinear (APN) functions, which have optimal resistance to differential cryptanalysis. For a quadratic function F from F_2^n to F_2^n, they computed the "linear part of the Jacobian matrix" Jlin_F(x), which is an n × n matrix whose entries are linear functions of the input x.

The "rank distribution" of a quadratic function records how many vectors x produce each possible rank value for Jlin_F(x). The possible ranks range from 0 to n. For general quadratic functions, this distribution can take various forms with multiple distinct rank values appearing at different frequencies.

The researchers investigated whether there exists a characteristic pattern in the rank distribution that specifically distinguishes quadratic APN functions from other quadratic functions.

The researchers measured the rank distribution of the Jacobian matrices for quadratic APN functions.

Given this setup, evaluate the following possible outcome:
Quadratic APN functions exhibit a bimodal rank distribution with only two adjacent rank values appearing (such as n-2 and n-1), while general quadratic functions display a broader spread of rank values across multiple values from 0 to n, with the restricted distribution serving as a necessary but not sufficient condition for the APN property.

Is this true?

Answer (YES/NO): NO